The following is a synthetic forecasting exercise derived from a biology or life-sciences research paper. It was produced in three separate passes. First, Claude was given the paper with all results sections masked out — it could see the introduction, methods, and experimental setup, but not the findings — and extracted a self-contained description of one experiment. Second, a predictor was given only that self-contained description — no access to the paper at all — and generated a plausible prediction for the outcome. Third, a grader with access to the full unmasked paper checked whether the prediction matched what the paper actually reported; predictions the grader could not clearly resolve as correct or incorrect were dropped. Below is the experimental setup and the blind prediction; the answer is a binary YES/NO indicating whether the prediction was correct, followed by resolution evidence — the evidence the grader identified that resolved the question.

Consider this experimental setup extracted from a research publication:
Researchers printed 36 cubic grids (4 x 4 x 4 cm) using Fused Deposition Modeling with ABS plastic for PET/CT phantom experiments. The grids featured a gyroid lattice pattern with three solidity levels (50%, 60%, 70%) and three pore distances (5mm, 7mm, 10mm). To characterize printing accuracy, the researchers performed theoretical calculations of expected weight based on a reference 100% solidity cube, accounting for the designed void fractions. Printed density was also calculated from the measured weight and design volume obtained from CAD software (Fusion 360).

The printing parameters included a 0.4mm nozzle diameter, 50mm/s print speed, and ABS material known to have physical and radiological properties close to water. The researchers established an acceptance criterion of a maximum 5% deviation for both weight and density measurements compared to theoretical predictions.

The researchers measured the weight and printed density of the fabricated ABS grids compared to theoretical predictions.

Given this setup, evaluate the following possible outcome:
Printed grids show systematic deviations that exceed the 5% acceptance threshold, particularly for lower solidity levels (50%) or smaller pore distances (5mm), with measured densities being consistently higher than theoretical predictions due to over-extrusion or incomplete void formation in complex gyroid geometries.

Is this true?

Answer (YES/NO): NO